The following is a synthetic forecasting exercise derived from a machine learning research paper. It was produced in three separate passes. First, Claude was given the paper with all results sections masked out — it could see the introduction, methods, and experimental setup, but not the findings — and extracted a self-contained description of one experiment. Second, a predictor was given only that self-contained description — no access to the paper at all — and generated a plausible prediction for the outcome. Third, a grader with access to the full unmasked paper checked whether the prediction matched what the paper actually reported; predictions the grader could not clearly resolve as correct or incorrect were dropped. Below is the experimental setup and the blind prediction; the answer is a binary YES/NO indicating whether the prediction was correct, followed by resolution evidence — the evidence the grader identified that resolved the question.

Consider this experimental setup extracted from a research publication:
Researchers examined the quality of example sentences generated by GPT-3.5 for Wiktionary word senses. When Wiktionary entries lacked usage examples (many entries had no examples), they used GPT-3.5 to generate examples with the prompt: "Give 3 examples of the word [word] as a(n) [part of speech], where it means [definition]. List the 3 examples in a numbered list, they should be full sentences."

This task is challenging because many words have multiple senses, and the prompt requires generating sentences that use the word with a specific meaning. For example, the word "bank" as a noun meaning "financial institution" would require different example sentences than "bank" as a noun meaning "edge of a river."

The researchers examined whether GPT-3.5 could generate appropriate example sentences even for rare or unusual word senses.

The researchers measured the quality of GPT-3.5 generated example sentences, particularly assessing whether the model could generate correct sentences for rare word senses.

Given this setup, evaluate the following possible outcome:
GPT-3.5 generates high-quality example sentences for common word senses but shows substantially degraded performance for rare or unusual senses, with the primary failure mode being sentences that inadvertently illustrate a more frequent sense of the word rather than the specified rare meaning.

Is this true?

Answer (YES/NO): NO